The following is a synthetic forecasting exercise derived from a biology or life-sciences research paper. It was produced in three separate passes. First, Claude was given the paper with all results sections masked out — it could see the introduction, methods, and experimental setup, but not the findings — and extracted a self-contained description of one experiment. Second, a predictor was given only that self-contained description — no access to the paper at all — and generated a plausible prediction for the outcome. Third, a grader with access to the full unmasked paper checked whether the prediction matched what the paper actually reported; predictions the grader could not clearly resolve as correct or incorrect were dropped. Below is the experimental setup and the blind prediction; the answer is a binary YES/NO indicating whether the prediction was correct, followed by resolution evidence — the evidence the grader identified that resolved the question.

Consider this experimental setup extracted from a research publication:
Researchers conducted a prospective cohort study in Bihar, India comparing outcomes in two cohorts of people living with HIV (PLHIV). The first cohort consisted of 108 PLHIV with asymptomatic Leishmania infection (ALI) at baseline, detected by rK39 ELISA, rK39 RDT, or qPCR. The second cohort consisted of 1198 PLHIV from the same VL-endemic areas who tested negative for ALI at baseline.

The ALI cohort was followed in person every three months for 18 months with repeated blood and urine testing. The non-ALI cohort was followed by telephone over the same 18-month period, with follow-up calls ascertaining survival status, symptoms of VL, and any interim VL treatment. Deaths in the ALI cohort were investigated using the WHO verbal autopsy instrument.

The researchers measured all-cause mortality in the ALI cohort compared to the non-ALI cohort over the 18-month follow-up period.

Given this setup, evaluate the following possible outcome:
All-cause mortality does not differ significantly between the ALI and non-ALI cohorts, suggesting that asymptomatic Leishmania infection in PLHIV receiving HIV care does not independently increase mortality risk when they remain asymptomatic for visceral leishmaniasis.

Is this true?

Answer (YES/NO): NO